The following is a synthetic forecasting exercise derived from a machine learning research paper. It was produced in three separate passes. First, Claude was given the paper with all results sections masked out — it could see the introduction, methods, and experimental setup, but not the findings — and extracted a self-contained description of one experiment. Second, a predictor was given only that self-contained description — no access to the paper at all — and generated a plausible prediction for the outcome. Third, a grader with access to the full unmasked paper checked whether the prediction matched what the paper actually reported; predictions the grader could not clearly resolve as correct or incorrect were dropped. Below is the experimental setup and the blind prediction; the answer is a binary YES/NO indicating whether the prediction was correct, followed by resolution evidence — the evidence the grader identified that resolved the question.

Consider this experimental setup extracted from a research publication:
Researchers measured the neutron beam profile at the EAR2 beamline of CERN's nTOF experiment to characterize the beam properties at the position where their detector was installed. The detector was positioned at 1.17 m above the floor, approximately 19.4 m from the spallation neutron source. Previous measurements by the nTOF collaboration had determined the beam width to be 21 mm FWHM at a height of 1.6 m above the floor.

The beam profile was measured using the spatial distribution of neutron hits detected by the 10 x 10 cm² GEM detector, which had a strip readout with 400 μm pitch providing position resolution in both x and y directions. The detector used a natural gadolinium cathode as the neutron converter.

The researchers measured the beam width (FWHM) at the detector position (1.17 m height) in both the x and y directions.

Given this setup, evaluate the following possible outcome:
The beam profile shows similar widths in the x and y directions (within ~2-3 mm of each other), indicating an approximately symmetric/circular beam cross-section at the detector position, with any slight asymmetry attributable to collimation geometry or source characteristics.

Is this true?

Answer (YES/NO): YES